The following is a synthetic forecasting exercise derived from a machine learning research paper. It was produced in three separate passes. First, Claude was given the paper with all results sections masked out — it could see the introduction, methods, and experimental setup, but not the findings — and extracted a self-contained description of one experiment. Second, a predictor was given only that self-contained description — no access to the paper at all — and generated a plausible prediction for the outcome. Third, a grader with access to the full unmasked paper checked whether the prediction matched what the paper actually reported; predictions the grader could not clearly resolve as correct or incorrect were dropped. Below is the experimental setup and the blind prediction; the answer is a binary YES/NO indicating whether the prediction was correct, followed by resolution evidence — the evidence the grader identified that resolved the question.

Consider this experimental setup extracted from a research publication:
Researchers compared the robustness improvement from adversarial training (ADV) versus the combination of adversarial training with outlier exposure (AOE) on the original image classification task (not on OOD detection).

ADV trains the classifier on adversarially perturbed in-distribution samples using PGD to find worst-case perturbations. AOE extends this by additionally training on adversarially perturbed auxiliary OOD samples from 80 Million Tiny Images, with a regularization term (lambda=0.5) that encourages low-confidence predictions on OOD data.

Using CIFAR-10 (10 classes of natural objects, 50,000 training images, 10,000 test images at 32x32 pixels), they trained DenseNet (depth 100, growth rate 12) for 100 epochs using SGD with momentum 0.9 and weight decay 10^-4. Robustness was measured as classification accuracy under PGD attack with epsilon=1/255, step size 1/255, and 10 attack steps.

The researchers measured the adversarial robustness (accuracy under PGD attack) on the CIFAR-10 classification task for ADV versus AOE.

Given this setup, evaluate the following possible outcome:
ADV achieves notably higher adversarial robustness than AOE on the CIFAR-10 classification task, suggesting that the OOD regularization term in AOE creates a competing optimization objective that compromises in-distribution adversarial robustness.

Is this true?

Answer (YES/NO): YES